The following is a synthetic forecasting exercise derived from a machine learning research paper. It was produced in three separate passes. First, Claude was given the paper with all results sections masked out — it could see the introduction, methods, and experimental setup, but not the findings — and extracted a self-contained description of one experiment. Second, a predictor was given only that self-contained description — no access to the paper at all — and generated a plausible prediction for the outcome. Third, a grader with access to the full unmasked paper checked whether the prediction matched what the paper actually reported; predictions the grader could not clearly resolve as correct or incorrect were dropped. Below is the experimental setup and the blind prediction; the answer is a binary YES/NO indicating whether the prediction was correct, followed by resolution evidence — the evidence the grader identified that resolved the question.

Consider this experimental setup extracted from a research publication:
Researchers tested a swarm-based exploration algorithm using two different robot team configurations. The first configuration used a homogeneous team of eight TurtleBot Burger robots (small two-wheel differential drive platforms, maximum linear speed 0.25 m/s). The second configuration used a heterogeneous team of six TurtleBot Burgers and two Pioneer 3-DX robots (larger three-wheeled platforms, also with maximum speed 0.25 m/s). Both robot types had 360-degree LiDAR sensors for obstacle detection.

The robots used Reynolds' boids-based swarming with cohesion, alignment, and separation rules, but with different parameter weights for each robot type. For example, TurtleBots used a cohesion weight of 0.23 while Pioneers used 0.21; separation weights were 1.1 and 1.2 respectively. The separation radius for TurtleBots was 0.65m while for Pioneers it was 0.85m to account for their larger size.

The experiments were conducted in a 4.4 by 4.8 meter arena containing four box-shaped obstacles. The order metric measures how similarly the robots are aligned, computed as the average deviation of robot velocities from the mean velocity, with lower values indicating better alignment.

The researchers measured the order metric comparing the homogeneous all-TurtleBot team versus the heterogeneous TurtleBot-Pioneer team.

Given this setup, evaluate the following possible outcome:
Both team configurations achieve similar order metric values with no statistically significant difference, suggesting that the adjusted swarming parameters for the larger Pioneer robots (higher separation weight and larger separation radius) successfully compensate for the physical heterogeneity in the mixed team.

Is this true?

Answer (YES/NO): YES